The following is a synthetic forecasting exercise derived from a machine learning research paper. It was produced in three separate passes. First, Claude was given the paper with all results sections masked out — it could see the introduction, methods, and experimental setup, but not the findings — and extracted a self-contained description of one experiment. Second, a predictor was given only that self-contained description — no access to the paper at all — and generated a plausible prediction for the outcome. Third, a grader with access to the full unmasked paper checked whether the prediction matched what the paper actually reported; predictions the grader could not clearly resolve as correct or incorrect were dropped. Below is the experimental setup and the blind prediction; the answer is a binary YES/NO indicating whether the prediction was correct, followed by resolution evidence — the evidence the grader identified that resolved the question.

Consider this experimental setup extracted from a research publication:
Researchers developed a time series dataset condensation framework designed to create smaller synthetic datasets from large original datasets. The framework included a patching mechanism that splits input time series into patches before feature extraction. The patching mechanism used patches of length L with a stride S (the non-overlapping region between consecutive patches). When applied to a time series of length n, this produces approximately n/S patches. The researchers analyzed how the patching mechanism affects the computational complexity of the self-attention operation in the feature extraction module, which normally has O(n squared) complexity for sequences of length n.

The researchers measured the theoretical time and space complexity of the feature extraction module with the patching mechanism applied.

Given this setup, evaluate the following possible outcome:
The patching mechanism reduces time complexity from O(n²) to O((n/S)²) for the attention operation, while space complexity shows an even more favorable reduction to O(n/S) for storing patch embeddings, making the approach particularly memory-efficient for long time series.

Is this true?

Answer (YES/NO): NO